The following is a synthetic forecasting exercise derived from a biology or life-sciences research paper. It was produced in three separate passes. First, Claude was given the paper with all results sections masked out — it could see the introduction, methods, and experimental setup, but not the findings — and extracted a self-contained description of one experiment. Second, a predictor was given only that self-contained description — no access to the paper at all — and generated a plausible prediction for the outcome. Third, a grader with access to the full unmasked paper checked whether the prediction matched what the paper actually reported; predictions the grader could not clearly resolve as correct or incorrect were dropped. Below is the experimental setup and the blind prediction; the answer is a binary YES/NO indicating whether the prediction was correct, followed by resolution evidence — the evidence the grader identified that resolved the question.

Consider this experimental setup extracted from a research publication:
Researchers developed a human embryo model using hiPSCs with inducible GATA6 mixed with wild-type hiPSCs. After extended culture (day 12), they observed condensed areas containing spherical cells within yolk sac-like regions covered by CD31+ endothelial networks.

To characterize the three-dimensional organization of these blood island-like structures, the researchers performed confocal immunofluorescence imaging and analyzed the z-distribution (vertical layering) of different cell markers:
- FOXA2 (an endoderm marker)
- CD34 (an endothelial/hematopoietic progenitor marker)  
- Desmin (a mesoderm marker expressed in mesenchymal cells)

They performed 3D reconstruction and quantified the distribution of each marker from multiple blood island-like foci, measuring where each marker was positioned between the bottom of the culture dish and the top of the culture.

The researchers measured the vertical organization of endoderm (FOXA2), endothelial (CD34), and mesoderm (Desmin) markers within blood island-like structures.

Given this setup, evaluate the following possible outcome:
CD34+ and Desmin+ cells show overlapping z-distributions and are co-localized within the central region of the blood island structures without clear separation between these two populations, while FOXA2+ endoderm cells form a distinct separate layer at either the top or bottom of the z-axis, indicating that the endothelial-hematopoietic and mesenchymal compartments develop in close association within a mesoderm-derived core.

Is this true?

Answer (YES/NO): NO